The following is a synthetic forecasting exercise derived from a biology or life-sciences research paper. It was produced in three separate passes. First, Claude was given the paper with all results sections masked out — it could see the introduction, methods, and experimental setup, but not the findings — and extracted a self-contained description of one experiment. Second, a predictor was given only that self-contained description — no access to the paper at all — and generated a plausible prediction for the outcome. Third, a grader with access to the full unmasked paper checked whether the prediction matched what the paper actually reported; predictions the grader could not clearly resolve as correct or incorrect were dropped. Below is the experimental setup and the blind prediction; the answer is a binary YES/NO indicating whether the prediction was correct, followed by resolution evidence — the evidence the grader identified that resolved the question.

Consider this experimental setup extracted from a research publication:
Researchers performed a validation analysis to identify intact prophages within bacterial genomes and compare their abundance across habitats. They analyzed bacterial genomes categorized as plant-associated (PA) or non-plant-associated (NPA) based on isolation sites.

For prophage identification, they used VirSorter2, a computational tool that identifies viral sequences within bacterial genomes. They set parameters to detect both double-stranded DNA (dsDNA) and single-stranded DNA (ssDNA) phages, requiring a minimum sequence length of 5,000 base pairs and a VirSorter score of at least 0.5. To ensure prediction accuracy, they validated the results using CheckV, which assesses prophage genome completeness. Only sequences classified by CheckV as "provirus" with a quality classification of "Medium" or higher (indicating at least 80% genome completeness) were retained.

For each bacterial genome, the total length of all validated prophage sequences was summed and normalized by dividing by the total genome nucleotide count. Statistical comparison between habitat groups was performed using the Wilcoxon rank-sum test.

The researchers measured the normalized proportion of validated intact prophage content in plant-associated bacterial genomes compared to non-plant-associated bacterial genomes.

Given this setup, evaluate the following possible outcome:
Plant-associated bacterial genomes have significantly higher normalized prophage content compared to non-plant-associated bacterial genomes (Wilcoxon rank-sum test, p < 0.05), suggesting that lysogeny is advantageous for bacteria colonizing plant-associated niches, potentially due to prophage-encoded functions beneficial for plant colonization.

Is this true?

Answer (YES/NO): NO